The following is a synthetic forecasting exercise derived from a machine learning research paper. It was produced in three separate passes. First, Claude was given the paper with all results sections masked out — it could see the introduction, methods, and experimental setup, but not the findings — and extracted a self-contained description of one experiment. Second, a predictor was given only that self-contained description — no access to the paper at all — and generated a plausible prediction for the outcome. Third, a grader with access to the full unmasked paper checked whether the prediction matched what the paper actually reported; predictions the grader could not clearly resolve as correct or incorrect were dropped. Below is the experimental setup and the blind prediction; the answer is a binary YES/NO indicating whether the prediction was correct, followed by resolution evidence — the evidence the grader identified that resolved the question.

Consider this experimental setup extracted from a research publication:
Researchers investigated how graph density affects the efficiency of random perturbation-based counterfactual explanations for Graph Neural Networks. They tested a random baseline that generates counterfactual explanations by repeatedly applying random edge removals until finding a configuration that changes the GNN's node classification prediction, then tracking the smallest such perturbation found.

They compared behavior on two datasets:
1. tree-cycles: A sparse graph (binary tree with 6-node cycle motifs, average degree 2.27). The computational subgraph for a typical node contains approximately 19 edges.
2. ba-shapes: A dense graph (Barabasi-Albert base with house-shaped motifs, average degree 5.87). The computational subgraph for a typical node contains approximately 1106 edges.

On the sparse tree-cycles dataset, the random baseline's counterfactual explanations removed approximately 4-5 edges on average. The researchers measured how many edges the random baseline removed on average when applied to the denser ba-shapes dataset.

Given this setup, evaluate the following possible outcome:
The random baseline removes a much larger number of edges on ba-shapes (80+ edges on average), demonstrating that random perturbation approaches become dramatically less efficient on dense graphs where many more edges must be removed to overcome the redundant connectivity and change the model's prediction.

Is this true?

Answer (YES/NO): YES